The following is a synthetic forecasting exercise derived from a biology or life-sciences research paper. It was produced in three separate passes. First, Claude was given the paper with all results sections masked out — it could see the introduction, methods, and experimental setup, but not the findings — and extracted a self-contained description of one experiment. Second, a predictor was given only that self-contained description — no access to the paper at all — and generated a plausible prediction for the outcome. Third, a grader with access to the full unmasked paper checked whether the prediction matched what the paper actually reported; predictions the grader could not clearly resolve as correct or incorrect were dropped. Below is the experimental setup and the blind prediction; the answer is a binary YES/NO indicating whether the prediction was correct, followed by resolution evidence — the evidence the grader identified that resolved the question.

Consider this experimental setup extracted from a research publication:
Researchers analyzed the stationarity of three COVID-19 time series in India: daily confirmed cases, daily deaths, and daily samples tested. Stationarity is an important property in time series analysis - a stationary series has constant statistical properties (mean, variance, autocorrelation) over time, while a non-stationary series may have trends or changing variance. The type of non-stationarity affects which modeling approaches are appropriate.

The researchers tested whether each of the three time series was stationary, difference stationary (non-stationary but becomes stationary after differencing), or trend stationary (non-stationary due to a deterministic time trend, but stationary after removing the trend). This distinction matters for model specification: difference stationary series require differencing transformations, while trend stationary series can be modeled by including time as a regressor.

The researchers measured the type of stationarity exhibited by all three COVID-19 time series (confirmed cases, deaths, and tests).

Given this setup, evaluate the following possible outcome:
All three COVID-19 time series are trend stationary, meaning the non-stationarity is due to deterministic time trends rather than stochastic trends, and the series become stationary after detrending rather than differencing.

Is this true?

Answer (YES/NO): YES